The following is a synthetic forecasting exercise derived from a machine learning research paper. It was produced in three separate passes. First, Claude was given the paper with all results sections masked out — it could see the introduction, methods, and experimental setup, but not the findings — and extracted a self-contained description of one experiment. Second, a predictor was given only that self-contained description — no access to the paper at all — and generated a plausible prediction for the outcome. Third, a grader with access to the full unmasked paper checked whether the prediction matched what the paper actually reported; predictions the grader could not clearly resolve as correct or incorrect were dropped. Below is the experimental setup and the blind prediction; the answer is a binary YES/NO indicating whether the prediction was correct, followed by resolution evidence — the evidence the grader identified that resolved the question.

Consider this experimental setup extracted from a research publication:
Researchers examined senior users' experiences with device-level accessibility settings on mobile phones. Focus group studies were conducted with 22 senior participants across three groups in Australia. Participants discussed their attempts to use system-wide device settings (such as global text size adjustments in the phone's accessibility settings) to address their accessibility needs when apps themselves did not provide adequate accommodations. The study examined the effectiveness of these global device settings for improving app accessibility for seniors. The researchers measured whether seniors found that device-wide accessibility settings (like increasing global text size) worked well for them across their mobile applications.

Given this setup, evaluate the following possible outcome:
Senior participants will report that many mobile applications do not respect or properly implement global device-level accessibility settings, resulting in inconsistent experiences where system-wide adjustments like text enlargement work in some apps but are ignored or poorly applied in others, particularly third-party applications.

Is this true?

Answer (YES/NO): NO